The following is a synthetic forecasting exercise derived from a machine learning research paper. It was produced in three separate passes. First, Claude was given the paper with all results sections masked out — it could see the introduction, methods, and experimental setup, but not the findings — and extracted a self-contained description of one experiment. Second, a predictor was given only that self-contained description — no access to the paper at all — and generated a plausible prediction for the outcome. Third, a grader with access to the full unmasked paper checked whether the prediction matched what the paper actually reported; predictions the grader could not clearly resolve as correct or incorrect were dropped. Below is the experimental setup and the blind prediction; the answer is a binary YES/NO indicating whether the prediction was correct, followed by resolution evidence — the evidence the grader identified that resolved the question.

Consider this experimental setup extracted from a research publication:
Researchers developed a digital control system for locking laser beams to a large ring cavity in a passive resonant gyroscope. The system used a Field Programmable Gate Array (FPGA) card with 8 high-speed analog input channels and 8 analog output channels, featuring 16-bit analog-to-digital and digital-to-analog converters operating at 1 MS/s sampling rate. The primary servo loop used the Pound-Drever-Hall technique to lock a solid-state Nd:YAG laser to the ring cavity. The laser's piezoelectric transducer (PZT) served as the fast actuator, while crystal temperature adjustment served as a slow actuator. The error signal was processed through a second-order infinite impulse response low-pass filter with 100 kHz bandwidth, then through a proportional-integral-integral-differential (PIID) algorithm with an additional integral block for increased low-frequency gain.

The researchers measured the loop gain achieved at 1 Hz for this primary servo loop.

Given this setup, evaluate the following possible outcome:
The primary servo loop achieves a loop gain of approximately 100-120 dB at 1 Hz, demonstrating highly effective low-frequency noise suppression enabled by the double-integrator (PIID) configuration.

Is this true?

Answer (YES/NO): YES